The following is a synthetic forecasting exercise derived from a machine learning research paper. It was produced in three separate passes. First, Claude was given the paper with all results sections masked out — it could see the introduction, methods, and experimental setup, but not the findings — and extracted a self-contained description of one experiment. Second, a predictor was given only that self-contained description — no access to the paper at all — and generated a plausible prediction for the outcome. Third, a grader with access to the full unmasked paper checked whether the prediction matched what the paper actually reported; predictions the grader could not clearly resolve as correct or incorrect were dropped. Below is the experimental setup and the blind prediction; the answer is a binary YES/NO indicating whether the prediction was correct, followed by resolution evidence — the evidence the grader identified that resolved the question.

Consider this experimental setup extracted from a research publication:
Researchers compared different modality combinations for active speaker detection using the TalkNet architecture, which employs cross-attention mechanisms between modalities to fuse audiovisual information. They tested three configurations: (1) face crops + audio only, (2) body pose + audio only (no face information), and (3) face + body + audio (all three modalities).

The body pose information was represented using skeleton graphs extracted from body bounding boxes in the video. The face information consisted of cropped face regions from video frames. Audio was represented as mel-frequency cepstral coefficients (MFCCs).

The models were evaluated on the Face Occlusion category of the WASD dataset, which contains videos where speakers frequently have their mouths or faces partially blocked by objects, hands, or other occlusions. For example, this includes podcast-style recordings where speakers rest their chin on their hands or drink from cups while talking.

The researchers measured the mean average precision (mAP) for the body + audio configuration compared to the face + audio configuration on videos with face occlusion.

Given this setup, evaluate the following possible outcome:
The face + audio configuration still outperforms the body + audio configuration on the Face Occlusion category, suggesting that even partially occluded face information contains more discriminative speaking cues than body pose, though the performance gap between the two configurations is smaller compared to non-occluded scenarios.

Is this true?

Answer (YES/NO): YES